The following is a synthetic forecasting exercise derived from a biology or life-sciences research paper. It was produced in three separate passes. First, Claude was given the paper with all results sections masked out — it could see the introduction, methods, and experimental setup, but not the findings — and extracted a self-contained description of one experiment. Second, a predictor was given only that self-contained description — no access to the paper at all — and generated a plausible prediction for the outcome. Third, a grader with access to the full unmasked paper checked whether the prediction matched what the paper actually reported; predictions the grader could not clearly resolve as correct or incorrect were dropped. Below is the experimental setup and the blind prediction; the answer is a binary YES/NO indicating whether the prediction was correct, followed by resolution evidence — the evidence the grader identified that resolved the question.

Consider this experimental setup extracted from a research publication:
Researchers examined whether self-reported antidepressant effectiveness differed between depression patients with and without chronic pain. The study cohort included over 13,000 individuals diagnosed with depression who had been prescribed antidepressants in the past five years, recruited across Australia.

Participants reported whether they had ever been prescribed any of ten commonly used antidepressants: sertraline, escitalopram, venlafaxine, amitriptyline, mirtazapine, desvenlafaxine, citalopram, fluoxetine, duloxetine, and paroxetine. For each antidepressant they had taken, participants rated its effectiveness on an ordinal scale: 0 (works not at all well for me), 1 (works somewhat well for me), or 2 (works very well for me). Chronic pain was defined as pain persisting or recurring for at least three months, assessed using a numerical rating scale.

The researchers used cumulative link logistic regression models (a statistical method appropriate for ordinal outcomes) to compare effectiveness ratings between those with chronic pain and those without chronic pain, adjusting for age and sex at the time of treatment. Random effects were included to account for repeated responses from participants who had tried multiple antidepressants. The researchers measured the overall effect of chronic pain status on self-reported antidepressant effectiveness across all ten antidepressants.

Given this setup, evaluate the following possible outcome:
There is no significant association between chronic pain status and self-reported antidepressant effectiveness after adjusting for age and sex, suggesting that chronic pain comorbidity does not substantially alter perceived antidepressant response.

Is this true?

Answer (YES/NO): NO